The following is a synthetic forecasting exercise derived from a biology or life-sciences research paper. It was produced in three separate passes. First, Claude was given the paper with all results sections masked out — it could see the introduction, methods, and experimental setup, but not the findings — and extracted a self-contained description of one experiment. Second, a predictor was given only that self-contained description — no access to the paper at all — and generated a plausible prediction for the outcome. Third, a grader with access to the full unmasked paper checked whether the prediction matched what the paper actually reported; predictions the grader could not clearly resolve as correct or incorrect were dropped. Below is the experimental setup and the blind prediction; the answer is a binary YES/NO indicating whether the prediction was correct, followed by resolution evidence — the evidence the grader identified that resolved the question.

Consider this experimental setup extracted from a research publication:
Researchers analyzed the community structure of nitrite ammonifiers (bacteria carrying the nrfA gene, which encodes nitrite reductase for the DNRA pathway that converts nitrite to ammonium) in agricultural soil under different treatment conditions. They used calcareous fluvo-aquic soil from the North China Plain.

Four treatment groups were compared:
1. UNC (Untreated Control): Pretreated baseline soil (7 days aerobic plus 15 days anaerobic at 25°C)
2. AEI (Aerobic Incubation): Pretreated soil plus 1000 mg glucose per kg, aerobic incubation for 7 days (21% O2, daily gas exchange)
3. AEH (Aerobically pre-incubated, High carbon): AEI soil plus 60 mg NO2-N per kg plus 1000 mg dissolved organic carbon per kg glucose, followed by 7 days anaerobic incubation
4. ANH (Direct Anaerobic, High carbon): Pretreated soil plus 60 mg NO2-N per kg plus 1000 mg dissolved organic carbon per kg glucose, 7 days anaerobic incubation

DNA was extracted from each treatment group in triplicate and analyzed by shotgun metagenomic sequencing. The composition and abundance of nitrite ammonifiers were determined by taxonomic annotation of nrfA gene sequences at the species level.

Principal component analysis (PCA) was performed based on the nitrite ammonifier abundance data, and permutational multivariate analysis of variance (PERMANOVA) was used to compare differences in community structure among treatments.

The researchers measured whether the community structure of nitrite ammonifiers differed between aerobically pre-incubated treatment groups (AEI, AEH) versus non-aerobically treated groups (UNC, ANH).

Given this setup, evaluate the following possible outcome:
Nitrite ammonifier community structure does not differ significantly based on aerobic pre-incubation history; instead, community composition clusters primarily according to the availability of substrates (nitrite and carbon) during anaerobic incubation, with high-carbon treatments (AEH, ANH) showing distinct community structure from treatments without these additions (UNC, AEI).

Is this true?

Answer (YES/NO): NO